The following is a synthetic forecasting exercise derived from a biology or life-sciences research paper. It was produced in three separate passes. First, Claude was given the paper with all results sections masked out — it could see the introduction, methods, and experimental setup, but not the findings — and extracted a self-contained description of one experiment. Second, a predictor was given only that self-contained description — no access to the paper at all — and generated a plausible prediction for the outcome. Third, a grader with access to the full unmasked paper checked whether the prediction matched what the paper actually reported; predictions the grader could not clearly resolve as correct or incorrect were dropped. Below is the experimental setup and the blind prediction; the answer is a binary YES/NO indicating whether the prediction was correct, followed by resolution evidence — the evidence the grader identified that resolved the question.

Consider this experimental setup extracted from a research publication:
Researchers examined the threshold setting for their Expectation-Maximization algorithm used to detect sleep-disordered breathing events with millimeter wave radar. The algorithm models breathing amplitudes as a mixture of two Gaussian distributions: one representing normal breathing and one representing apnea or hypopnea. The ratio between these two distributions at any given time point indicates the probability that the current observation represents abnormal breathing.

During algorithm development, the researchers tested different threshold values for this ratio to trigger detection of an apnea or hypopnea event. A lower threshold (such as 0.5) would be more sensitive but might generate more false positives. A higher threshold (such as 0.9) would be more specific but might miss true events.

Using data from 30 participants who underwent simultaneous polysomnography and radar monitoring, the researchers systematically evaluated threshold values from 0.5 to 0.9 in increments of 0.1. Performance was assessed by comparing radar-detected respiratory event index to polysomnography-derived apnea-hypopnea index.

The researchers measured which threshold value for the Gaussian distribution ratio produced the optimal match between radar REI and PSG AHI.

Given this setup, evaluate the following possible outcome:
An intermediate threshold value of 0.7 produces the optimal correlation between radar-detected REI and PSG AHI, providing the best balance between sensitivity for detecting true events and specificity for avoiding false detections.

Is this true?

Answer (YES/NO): YES